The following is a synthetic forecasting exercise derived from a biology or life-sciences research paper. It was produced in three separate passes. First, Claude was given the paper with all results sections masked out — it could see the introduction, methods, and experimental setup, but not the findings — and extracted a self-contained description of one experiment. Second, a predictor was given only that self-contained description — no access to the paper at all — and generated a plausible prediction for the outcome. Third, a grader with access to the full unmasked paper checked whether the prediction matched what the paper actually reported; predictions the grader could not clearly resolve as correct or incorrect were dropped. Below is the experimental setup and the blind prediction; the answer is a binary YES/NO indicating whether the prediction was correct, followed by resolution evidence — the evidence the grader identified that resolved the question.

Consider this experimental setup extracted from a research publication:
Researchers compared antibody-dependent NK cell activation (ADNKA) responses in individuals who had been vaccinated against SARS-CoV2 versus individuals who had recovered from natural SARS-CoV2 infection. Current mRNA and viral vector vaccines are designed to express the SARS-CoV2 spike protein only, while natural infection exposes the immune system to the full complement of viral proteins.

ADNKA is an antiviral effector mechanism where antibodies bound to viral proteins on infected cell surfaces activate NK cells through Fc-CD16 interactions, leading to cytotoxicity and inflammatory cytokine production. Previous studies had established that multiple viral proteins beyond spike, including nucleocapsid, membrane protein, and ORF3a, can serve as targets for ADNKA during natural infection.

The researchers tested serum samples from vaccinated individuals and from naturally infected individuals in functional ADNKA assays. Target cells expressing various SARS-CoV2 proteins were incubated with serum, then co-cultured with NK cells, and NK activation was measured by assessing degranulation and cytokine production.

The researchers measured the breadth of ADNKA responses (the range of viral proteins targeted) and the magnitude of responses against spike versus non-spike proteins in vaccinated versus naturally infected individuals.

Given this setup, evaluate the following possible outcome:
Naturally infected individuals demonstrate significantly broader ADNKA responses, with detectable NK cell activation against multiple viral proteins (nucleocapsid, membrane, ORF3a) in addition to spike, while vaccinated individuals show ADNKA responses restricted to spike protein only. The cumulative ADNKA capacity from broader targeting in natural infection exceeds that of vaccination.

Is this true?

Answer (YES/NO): YES